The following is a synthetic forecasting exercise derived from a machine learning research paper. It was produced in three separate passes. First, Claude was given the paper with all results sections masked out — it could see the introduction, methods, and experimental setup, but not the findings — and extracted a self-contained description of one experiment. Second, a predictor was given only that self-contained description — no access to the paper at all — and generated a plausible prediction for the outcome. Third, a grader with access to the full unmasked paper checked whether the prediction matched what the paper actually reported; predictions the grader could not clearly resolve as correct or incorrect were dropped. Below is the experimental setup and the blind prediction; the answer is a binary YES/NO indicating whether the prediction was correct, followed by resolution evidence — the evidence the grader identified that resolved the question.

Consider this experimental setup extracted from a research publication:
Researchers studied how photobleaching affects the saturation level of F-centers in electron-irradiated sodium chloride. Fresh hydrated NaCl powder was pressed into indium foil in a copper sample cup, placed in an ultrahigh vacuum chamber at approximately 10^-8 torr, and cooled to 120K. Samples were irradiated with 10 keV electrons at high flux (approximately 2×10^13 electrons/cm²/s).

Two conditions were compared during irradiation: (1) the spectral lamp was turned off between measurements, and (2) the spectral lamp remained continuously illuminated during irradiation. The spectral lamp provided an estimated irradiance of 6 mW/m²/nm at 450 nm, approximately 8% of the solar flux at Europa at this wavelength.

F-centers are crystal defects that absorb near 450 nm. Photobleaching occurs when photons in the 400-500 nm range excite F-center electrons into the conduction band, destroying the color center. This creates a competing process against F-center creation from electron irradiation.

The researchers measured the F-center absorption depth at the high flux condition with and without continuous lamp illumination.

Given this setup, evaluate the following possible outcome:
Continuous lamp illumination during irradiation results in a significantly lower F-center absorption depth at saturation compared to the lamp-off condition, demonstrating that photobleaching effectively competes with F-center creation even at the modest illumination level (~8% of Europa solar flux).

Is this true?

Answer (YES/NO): YES